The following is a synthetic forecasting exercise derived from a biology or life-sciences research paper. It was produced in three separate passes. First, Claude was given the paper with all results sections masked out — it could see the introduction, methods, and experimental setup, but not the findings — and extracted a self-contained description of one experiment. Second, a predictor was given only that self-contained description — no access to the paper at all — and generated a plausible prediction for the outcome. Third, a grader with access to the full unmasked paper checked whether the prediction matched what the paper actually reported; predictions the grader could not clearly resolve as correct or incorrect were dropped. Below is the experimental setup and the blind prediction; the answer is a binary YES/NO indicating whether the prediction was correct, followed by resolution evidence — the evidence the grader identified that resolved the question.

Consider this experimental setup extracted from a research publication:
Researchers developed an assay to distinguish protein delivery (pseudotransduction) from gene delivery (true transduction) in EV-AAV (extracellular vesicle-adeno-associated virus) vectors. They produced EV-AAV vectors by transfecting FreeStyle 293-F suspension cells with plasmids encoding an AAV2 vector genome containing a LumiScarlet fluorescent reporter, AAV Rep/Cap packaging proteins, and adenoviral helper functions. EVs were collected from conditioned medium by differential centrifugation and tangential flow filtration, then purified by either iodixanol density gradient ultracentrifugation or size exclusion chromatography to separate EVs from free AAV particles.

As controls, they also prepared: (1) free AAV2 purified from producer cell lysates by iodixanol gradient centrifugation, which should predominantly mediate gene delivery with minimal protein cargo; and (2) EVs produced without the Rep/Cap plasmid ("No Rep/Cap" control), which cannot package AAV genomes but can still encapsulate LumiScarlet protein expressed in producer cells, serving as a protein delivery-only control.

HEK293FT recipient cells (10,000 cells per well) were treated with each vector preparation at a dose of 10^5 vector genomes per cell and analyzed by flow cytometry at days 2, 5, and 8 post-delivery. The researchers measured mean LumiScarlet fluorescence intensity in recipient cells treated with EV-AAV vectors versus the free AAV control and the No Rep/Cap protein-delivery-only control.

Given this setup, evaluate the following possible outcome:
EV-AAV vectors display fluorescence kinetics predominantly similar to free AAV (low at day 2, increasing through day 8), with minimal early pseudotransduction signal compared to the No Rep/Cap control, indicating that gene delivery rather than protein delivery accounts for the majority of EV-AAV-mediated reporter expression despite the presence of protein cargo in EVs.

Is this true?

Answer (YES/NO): NO